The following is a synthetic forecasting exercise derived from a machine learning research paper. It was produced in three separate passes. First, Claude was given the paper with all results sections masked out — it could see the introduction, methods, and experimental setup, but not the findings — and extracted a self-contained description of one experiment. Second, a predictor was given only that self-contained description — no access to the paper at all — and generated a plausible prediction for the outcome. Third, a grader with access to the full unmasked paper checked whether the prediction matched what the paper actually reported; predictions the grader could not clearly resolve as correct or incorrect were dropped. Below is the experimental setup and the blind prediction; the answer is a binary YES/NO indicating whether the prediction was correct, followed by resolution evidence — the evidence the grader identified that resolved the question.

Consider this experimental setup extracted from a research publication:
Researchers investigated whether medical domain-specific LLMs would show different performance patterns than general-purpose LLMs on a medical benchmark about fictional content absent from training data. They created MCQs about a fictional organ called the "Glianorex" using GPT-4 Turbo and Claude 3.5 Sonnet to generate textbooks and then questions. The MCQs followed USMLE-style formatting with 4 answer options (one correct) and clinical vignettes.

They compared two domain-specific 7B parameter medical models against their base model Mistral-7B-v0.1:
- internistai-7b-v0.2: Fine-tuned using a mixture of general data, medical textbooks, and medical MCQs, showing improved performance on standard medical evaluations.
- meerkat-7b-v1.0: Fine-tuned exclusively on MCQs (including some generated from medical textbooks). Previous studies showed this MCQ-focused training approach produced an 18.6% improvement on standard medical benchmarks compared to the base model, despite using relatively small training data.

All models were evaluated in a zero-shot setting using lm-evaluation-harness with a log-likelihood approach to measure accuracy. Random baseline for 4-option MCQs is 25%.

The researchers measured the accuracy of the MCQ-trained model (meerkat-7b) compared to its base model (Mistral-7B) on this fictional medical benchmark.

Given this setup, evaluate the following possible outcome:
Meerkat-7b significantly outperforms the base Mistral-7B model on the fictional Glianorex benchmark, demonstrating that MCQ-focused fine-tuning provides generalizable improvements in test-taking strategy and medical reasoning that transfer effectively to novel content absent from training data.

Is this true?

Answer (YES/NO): NO